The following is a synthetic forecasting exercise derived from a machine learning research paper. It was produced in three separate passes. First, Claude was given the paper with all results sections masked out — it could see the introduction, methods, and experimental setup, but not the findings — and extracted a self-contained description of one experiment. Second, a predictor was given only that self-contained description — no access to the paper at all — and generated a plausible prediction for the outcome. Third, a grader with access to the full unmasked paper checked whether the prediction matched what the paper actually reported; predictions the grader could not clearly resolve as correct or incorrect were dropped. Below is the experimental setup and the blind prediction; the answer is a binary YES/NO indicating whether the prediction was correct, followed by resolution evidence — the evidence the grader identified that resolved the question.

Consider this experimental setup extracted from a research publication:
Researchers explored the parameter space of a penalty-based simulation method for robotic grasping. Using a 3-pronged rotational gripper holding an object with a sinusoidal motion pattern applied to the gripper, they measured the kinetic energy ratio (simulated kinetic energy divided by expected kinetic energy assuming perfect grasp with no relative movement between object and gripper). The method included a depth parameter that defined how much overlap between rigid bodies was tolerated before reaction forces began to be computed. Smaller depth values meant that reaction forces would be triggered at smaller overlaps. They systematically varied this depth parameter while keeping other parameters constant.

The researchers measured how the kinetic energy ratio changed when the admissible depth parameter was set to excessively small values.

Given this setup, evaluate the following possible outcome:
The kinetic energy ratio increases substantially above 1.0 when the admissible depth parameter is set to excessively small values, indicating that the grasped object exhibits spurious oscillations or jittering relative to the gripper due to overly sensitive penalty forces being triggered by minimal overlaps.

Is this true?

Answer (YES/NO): YES